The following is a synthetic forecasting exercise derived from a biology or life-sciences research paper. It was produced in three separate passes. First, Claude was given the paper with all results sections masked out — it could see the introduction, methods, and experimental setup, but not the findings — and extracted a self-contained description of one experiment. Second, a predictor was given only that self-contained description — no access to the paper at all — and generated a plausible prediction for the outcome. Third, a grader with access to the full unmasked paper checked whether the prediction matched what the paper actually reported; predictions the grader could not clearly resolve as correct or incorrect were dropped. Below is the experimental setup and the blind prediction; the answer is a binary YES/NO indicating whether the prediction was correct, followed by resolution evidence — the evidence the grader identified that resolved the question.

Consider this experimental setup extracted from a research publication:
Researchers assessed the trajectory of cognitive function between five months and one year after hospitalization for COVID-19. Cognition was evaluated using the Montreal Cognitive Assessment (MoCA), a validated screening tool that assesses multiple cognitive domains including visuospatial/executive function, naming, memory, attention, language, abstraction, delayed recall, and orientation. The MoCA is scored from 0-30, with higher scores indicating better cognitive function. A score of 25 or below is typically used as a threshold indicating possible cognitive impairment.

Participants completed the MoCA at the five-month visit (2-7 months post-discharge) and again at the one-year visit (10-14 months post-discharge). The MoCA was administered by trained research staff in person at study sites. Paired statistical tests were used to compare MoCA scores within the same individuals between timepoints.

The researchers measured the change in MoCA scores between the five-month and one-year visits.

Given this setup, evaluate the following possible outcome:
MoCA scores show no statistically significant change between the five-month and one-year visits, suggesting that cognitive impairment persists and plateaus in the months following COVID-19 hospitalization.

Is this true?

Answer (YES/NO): YES